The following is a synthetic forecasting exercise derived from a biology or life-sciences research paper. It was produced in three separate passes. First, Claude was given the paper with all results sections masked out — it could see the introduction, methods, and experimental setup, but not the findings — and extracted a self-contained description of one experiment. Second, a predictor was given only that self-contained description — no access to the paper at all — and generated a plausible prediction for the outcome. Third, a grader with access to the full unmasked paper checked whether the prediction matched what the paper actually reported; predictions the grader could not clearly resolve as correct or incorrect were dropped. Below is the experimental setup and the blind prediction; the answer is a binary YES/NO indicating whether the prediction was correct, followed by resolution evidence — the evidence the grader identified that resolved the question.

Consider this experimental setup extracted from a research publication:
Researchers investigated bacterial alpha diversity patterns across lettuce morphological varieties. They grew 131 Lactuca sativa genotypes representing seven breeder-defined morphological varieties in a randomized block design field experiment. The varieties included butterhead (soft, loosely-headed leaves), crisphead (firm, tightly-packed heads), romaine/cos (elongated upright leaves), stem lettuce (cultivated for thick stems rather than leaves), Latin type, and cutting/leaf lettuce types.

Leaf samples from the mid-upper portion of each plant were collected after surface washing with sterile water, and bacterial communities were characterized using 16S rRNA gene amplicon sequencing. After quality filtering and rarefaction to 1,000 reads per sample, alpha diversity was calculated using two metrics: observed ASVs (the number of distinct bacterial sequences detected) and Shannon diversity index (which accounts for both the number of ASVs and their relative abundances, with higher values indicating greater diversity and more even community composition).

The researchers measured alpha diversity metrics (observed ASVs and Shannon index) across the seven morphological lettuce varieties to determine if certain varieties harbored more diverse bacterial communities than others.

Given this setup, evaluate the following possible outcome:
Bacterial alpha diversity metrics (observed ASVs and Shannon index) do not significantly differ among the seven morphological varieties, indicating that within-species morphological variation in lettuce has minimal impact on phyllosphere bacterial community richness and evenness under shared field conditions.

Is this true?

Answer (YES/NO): NO